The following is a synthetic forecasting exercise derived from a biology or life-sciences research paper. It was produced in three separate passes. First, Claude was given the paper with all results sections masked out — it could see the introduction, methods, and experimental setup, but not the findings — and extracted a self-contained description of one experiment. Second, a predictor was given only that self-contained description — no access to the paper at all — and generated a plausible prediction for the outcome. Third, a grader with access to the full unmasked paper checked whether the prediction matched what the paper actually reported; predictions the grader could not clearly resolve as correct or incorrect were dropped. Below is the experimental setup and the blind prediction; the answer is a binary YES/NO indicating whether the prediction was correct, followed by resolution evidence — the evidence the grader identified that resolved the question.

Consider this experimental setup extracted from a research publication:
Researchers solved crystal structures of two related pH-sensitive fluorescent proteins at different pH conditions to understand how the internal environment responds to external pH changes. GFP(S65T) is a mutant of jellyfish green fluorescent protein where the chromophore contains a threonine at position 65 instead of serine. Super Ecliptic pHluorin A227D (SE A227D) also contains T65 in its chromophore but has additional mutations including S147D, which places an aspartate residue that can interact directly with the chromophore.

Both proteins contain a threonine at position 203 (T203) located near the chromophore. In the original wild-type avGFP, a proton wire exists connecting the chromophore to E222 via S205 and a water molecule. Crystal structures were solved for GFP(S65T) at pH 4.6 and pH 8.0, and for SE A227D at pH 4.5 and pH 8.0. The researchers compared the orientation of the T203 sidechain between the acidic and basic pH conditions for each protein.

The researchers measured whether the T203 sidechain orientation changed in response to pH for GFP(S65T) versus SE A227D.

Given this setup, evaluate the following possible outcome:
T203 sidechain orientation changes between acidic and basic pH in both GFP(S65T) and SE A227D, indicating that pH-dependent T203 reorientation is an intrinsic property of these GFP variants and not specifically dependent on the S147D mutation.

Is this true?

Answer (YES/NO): NO